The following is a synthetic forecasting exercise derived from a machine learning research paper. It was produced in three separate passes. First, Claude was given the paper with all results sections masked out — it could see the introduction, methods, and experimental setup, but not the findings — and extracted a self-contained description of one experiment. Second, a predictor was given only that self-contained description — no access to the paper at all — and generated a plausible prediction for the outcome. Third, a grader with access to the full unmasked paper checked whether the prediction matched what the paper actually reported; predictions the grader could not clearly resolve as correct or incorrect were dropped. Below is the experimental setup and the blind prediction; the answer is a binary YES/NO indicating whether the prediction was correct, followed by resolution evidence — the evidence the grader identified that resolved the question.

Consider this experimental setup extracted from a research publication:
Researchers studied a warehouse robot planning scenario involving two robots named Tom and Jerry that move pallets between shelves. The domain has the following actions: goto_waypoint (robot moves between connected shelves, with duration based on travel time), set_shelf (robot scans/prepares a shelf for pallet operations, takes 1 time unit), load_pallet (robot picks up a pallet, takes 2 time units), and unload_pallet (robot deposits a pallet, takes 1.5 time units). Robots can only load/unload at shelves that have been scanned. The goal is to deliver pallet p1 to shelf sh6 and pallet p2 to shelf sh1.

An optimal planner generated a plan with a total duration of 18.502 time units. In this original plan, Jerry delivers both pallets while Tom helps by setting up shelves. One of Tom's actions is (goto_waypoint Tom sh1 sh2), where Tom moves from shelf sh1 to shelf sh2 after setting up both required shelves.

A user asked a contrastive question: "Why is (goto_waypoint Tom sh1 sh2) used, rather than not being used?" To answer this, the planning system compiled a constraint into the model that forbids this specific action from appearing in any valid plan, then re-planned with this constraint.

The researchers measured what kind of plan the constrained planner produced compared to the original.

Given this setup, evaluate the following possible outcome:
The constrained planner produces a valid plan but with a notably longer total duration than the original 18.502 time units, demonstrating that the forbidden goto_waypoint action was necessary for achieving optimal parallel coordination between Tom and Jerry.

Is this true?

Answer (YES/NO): YES